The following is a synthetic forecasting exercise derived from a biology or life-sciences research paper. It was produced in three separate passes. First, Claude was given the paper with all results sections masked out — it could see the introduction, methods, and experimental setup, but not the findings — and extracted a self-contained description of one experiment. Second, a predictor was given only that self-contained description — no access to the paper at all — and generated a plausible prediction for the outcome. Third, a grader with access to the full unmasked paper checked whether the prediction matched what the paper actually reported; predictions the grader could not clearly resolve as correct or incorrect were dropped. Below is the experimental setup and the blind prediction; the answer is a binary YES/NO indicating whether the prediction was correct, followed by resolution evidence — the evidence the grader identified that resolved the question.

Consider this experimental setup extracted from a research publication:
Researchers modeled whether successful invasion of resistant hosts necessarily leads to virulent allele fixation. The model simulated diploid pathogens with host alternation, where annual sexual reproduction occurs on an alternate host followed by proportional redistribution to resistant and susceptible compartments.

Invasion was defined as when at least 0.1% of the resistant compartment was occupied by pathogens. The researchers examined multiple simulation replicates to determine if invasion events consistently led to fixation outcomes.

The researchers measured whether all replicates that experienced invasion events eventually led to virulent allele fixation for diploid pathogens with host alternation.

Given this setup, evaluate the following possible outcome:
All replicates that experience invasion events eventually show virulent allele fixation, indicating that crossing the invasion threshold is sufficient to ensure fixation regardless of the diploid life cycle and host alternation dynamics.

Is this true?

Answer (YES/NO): NO